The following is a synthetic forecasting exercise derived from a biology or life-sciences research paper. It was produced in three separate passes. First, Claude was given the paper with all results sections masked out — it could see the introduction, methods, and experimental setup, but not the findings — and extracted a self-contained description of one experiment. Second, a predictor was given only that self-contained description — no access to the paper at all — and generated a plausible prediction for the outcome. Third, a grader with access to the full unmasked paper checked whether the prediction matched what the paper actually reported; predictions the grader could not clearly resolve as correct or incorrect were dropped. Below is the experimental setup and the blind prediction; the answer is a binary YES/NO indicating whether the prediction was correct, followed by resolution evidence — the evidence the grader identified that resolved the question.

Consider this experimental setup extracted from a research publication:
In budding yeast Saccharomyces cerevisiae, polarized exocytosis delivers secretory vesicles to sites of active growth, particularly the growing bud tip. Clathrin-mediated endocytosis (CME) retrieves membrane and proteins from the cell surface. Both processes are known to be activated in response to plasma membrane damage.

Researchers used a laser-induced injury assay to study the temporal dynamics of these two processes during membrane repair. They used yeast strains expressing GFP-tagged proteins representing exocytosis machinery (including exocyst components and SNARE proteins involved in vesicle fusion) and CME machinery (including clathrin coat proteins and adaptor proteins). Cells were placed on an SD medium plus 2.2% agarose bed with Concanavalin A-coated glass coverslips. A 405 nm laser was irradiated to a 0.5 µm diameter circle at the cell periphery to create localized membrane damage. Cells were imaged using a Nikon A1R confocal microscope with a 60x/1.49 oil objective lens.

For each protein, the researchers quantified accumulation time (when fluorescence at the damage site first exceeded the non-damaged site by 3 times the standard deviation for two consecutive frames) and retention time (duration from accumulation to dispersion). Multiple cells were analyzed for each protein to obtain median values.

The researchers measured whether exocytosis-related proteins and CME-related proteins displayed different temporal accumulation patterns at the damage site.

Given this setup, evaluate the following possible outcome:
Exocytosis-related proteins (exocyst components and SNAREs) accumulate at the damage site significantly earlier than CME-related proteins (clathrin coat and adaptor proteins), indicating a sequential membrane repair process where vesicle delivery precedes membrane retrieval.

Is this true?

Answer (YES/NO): NO